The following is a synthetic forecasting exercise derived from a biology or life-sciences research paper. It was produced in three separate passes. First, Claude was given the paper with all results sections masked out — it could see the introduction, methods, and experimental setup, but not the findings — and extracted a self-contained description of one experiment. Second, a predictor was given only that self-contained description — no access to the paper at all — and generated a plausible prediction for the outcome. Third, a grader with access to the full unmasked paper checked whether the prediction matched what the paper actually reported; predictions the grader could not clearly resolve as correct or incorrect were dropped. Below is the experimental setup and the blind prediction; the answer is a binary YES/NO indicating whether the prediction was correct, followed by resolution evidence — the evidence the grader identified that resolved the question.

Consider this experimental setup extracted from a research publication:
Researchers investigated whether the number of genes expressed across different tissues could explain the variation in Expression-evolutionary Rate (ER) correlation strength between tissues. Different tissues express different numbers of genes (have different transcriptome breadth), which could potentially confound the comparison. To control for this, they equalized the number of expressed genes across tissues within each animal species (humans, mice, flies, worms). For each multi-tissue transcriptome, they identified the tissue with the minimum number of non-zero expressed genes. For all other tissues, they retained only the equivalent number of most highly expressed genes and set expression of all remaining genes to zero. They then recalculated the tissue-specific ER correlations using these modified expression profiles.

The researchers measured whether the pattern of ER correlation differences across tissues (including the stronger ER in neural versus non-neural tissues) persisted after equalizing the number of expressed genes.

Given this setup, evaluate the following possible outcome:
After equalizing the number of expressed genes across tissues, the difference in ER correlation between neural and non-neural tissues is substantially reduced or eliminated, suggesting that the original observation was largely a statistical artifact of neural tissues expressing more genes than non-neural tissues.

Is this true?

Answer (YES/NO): NO